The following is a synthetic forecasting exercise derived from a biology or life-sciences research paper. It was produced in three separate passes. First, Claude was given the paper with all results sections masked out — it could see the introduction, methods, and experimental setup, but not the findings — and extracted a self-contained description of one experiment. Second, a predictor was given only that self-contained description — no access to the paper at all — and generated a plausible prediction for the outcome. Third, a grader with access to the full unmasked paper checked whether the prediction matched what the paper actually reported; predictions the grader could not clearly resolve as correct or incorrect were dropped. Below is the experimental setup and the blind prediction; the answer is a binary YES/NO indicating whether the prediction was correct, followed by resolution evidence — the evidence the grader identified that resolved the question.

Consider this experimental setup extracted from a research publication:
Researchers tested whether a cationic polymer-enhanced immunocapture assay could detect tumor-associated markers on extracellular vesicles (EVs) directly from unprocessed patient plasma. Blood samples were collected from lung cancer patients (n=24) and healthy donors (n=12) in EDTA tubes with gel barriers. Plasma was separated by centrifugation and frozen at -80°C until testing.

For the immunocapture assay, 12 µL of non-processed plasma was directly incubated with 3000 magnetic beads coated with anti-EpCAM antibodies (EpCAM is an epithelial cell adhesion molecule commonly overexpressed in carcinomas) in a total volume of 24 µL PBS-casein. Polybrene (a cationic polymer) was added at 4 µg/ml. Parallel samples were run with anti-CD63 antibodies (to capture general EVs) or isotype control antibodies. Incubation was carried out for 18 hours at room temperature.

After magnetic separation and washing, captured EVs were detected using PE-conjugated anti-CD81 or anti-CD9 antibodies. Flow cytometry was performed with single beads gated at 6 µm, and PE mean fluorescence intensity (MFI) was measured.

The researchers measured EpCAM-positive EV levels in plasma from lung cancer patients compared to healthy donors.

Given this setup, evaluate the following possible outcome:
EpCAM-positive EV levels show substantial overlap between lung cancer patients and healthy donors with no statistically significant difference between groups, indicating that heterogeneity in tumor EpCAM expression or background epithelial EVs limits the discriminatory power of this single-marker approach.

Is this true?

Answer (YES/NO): YES